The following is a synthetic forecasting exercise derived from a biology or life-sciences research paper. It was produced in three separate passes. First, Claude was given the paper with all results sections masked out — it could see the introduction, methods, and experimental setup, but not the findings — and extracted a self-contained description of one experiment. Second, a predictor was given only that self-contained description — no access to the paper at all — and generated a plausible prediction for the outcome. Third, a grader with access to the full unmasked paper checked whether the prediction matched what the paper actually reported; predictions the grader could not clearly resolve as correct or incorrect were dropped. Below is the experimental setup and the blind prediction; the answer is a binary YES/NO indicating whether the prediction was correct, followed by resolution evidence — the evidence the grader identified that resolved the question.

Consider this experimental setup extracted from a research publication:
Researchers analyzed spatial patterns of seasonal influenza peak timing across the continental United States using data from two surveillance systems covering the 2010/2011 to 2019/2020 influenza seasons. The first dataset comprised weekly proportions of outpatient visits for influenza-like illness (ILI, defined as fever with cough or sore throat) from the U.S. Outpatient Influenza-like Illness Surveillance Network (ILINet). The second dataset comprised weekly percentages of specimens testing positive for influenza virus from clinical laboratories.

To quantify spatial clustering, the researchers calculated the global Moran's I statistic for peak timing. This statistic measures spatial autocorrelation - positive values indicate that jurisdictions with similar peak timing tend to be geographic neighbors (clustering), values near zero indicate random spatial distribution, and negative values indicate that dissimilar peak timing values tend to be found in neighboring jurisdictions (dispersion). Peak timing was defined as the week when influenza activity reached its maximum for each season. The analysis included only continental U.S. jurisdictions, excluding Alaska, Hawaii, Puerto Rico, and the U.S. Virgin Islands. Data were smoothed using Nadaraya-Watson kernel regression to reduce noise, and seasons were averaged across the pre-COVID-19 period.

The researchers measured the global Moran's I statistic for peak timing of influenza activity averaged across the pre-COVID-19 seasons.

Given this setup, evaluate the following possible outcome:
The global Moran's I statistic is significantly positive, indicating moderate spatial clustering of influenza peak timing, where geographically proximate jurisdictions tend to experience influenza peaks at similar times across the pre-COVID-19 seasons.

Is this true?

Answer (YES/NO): YES